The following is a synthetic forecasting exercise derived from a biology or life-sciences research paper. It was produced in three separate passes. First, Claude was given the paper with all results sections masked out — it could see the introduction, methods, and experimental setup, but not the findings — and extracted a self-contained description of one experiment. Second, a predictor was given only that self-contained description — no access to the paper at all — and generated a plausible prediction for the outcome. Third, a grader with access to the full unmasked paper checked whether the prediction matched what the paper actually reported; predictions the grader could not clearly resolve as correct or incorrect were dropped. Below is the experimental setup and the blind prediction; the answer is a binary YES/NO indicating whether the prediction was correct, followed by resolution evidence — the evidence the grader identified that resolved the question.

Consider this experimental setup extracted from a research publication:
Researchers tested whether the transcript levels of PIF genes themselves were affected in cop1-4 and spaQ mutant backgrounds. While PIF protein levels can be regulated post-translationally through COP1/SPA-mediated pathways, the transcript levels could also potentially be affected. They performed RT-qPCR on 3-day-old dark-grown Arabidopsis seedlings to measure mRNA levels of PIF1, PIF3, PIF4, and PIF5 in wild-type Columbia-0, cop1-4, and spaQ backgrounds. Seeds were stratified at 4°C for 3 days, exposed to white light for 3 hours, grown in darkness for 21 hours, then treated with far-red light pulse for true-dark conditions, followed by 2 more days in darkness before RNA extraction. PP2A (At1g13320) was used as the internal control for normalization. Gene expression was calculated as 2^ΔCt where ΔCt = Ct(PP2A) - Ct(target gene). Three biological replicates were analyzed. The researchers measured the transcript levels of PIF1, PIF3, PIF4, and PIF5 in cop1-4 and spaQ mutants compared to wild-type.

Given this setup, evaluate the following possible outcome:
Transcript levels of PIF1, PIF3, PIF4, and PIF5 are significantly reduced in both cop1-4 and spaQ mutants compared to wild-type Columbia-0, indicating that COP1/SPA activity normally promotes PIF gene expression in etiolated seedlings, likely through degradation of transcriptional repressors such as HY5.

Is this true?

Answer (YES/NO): NO